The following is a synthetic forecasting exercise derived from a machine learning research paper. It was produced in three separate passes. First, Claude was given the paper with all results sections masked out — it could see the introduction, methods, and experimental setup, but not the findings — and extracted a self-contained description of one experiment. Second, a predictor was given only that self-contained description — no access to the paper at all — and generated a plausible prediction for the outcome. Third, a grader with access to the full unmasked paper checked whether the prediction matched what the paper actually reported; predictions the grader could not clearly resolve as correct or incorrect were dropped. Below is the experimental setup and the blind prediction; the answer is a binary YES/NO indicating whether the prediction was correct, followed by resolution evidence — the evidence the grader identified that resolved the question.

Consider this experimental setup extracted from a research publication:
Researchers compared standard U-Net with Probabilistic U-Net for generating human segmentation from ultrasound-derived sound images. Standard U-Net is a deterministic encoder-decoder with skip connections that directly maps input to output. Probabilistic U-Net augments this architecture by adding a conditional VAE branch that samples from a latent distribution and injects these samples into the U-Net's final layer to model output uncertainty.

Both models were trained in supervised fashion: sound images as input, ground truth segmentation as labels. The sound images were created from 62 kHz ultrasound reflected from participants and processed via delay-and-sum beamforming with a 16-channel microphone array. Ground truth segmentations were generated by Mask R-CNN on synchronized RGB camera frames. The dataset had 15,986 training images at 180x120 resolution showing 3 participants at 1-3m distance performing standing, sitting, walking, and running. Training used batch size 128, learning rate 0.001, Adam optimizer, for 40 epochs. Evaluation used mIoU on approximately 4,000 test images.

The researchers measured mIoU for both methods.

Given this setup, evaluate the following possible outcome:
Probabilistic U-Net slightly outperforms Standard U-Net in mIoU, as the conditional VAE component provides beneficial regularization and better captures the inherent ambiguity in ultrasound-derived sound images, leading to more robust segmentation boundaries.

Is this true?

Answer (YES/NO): NO